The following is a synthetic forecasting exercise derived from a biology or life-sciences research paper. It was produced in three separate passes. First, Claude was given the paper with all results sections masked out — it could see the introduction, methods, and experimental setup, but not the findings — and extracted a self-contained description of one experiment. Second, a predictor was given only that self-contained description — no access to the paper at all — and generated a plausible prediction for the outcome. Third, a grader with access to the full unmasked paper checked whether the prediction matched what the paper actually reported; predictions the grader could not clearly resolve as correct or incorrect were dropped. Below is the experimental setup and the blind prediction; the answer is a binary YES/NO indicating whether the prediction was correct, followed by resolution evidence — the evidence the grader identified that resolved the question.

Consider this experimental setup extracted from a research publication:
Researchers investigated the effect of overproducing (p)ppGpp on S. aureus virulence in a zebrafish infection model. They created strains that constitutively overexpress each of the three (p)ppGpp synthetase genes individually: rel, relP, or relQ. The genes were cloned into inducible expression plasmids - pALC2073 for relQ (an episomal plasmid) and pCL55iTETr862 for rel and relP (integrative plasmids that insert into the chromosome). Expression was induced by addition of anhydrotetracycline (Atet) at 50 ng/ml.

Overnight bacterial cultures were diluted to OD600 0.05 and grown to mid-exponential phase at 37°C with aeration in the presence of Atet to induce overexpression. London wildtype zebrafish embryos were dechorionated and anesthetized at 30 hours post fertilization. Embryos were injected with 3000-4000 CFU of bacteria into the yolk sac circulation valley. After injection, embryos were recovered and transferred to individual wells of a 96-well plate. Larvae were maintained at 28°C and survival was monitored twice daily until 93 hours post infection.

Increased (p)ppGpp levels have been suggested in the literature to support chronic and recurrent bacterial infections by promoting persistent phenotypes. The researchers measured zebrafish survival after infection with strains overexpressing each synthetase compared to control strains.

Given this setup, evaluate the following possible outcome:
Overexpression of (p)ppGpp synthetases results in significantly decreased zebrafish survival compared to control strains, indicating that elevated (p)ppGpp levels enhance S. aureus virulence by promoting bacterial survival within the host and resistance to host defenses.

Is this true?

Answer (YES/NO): NO